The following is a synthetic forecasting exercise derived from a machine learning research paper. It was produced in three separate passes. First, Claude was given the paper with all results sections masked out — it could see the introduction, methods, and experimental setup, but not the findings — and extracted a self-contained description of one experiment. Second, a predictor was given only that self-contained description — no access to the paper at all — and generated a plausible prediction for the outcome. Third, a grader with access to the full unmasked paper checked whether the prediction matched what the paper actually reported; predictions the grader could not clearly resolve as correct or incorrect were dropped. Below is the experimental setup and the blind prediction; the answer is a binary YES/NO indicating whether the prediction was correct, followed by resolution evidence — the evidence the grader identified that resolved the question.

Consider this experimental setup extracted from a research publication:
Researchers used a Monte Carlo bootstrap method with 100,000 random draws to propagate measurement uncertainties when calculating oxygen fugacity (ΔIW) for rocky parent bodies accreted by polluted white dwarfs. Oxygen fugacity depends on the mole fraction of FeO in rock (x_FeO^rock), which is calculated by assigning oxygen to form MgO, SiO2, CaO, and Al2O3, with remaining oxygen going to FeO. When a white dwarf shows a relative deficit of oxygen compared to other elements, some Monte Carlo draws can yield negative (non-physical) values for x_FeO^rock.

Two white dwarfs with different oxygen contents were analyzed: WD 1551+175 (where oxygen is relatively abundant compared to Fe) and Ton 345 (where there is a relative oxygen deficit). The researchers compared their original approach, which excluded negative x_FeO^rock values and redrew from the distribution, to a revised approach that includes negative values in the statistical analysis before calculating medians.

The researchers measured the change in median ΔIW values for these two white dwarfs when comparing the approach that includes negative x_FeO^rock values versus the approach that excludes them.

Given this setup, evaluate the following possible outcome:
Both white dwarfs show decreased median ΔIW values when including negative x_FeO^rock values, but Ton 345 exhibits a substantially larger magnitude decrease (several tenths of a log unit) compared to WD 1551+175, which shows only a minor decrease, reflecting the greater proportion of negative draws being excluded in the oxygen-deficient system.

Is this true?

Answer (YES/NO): NO